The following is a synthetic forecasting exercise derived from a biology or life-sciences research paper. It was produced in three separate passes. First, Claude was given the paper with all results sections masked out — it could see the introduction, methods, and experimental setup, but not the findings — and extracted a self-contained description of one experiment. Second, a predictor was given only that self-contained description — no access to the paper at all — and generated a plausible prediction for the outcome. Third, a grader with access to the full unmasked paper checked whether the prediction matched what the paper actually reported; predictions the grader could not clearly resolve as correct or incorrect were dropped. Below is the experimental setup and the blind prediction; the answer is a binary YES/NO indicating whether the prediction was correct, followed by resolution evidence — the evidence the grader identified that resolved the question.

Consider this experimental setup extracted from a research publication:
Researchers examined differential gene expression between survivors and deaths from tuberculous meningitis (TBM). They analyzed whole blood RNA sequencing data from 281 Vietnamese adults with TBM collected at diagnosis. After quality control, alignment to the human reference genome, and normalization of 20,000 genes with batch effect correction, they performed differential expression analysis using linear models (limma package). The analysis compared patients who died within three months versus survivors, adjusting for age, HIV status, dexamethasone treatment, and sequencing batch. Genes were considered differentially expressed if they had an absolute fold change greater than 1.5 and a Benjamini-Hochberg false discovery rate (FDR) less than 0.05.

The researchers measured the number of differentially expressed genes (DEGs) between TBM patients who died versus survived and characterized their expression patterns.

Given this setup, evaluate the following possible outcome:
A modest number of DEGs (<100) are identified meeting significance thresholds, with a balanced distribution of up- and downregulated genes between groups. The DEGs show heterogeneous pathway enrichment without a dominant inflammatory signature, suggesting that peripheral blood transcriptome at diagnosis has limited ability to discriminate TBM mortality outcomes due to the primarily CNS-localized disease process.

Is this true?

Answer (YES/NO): NO